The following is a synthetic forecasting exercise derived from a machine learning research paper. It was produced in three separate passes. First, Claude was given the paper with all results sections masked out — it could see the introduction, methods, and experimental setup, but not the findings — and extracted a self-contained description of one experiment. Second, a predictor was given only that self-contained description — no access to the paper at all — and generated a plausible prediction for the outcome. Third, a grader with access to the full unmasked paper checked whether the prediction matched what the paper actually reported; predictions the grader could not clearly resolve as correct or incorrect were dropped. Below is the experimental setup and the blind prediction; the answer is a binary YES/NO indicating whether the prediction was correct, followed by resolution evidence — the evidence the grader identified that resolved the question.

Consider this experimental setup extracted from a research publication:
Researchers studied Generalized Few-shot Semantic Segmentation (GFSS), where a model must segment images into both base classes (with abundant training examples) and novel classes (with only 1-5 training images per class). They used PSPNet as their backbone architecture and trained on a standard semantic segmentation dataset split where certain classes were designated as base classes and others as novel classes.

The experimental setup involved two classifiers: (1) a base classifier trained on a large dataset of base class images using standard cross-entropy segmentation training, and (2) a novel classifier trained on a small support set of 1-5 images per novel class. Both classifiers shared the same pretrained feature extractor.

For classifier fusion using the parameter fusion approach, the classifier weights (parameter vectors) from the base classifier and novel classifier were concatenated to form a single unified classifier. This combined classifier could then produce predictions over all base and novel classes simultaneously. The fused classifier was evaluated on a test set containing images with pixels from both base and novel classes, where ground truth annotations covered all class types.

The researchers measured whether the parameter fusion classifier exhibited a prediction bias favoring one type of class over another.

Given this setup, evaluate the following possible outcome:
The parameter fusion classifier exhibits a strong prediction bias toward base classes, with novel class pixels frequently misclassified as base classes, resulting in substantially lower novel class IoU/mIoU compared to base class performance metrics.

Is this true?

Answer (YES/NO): YES